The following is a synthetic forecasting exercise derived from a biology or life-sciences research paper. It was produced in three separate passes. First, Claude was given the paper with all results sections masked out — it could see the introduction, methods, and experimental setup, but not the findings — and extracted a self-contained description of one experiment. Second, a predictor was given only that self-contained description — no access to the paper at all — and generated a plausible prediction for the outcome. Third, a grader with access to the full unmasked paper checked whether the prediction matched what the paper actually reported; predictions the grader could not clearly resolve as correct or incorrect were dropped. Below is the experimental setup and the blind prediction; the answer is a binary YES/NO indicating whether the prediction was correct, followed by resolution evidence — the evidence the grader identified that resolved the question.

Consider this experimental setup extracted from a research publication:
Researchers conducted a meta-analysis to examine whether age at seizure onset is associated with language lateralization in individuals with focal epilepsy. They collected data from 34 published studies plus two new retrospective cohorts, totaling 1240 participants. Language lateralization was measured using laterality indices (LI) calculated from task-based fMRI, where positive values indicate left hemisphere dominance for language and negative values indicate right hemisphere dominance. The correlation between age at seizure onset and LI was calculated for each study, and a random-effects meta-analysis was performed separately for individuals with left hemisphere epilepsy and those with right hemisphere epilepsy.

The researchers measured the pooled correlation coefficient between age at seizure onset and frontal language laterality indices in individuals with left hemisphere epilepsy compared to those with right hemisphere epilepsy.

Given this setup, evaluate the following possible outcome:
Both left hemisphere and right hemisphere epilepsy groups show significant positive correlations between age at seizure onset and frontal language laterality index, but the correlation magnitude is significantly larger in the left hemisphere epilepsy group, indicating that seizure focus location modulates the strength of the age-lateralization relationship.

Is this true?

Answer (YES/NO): NO